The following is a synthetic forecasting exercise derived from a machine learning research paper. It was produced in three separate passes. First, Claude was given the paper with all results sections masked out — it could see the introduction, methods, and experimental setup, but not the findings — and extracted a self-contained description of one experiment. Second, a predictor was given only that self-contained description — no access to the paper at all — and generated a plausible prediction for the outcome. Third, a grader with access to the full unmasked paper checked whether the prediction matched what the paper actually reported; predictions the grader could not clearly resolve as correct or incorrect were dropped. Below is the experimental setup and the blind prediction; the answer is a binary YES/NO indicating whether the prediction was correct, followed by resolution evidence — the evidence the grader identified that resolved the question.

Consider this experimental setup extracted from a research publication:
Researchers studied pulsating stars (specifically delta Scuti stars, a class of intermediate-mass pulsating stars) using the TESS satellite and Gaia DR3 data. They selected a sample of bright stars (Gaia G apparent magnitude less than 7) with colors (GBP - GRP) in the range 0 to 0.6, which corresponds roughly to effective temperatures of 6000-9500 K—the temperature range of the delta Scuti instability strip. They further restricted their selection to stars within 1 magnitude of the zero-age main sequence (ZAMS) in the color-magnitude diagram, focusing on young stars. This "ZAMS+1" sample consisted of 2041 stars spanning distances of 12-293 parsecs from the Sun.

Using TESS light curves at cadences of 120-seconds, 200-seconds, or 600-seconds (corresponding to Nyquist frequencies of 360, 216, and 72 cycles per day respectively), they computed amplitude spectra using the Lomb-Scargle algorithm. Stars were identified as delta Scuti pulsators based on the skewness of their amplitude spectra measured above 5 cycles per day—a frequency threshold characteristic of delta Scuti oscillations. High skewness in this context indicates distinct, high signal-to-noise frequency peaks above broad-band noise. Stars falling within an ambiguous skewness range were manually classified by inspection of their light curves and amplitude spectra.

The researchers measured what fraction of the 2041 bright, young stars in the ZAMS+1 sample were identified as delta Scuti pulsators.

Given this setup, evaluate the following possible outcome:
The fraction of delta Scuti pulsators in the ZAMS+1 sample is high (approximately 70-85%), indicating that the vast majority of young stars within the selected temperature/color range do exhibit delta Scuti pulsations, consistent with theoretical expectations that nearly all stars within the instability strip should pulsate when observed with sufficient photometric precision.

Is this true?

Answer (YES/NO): NO